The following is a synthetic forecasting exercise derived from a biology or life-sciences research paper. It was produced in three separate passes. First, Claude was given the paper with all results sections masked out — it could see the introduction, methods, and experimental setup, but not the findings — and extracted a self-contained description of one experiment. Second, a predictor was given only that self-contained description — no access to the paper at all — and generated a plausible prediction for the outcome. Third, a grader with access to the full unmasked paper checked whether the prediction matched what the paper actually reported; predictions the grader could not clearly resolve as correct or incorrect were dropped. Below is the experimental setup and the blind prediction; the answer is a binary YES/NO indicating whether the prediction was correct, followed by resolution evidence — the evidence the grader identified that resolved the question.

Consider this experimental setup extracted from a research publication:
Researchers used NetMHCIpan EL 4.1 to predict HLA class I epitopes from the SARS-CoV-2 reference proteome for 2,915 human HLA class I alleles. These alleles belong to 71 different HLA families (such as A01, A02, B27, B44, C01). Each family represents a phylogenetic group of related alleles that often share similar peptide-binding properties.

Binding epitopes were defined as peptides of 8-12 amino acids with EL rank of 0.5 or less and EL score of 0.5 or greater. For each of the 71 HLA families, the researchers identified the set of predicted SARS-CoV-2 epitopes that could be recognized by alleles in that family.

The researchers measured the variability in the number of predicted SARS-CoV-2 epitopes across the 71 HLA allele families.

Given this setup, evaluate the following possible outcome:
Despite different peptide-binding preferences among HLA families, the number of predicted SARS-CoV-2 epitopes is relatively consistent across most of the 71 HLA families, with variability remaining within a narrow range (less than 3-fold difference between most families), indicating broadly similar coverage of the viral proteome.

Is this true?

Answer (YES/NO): NO